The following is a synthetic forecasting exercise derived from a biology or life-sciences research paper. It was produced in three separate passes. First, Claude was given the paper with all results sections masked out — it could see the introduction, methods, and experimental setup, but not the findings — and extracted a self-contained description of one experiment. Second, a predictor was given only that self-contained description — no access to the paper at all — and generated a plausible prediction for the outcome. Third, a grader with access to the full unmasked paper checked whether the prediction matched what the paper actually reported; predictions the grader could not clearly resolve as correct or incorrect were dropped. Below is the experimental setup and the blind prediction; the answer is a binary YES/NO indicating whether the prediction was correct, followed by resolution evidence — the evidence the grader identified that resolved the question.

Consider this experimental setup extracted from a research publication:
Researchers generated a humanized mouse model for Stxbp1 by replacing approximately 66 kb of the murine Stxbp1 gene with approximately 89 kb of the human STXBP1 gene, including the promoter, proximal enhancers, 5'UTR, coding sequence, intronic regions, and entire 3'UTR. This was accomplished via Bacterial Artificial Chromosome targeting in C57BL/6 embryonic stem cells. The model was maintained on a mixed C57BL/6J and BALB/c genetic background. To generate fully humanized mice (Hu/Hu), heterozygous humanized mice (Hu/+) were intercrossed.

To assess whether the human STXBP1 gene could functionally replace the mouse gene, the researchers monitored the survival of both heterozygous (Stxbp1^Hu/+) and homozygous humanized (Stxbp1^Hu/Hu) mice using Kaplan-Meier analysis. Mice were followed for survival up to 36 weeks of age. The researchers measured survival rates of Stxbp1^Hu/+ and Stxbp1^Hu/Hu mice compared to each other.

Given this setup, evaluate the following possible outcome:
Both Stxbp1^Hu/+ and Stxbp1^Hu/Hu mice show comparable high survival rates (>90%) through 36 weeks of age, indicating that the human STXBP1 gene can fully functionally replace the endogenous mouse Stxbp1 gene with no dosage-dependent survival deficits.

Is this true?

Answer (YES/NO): NO